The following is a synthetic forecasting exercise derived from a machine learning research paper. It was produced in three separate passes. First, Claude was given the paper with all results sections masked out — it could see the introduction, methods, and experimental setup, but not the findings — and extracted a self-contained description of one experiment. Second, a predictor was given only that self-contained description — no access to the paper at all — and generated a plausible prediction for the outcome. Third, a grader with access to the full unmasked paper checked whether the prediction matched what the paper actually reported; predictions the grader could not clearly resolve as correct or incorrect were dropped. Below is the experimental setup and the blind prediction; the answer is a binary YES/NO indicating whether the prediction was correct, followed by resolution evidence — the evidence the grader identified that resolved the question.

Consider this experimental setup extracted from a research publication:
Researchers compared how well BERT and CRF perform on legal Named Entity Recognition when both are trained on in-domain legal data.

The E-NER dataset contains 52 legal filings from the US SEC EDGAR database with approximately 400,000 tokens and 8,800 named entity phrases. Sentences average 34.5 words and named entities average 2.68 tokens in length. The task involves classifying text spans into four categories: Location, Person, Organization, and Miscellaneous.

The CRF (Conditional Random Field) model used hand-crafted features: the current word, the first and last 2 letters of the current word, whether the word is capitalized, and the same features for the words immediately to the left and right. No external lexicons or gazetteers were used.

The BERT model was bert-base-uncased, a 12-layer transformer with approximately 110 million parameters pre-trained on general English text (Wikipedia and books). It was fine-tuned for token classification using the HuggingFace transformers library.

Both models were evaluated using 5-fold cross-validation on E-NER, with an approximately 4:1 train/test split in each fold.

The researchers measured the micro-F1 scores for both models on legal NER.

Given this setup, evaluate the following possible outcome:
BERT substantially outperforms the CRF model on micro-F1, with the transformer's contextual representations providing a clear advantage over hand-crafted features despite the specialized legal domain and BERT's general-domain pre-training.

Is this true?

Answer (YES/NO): YES